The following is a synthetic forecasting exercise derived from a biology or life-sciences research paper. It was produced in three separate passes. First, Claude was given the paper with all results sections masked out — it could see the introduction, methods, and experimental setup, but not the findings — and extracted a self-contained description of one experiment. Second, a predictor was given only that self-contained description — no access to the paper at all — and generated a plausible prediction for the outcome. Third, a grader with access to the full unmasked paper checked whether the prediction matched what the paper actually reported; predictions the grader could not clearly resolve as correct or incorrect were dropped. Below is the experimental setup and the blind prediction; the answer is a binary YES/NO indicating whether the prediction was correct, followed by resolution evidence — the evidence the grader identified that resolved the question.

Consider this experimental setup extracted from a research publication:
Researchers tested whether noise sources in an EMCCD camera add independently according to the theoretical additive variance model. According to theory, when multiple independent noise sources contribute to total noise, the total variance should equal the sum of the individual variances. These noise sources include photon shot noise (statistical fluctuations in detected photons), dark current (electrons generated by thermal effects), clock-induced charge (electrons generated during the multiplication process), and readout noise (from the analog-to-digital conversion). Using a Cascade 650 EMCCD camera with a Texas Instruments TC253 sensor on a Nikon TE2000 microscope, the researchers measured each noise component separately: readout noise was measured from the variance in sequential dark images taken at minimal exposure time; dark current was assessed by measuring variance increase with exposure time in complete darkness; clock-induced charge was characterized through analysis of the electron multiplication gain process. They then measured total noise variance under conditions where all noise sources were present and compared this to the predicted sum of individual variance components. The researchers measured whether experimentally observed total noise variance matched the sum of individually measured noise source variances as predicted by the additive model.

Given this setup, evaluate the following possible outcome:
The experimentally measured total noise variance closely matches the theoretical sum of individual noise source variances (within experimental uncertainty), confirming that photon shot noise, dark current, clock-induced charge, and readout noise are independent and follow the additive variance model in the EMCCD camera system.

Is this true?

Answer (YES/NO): YES